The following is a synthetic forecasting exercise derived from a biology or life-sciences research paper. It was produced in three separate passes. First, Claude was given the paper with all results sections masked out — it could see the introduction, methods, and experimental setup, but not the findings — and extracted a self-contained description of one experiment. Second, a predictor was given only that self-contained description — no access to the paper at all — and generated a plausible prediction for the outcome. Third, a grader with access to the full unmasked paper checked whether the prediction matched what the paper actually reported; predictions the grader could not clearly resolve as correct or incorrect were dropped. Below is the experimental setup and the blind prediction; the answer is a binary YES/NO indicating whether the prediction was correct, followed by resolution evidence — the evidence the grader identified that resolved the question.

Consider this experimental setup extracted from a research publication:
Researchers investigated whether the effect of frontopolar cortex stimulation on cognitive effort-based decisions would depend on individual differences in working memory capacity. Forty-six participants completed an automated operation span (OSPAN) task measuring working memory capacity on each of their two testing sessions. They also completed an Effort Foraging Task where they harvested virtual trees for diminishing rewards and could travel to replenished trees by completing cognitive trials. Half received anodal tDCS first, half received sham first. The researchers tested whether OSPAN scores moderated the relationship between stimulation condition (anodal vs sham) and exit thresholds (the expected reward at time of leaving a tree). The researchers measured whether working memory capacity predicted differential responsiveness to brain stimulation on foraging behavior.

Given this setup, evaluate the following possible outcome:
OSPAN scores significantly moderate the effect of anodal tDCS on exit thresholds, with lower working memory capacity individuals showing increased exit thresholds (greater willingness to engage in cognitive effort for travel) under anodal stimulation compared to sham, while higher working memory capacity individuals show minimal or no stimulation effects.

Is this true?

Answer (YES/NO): NO